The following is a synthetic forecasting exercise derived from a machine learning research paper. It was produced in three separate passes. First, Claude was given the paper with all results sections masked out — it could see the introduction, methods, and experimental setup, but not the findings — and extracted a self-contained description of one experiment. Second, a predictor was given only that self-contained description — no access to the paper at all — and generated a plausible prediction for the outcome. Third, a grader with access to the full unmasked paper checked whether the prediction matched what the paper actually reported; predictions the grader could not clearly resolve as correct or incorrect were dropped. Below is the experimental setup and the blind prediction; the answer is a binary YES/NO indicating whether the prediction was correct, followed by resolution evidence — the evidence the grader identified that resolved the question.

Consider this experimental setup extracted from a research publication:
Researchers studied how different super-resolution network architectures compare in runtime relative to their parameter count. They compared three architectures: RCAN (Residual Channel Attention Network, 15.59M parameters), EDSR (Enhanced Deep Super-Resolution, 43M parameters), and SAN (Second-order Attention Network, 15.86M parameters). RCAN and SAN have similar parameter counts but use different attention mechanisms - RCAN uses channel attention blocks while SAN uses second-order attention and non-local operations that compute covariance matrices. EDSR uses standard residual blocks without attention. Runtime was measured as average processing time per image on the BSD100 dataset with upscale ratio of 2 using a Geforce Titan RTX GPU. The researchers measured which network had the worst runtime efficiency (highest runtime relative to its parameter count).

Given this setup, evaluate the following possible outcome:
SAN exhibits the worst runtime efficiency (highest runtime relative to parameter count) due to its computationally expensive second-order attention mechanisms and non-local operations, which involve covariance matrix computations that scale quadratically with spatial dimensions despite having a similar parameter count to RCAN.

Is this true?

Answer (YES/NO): YES